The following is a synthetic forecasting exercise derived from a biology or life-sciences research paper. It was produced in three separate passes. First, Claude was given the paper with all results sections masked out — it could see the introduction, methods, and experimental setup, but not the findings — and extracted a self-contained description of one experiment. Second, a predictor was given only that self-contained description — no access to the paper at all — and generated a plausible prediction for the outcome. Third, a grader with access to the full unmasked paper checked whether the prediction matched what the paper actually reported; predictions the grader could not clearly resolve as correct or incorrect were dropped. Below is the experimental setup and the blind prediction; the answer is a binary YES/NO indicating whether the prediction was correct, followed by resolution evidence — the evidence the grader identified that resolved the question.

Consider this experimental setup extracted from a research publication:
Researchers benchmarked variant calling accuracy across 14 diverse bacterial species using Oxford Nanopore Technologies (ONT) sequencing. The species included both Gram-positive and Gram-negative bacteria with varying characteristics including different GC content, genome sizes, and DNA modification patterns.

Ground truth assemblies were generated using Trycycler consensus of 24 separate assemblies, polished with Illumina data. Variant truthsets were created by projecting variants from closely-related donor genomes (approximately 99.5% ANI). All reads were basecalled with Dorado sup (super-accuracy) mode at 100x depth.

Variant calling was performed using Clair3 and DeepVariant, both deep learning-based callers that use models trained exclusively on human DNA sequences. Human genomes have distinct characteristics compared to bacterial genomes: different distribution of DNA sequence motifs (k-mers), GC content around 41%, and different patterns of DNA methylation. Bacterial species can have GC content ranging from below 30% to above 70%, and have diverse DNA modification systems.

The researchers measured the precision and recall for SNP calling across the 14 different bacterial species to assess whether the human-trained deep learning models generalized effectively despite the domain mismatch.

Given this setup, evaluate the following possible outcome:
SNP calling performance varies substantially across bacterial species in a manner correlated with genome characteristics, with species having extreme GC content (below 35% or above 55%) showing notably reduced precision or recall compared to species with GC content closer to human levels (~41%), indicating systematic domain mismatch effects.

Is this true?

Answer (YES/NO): NO